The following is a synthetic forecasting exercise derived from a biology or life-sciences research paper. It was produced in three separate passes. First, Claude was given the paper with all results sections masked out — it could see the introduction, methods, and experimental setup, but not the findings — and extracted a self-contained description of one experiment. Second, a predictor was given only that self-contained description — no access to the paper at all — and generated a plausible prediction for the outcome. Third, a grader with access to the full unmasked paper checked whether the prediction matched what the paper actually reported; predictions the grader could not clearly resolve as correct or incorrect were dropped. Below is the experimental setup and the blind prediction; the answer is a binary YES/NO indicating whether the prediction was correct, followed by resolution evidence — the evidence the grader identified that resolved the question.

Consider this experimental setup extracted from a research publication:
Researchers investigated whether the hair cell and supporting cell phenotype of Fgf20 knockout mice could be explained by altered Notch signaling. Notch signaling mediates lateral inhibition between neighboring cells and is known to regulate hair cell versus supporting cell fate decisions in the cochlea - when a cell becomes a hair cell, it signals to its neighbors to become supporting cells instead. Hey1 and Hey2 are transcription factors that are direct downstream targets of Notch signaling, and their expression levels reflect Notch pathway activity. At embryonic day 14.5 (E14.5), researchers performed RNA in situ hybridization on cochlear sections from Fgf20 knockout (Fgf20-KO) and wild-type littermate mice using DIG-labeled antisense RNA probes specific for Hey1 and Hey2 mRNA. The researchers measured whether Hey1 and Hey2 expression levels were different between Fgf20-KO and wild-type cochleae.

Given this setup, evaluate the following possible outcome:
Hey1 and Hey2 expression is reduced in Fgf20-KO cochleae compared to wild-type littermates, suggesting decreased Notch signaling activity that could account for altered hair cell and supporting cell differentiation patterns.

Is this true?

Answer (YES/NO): YES